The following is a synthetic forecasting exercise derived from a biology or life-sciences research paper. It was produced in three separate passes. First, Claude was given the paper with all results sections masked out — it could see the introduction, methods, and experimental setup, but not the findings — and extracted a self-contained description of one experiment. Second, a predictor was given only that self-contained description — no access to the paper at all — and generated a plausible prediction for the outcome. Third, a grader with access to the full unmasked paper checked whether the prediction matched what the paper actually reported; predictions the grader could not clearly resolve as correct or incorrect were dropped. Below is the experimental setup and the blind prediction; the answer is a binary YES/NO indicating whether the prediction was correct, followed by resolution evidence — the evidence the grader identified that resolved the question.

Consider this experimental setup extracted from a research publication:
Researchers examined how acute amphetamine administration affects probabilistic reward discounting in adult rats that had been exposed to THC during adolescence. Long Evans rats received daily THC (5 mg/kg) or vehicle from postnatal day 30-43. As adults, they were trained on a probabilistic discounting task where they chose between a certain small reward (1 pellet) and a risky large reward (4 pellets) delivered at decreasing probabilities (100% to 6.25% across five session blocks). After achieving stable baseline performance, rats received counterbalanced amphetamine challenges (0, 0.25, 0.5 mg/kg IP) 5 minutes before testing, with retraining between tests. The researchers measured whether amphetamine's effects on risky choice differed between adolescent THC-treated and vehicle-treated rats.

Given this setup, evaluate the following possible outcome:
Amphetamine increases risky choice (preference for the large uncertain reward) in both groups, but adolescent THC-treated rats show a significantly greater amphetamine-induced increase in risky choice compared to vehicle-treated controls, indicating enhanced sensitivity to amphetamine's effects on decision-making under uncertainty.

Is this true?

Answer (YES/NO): YES